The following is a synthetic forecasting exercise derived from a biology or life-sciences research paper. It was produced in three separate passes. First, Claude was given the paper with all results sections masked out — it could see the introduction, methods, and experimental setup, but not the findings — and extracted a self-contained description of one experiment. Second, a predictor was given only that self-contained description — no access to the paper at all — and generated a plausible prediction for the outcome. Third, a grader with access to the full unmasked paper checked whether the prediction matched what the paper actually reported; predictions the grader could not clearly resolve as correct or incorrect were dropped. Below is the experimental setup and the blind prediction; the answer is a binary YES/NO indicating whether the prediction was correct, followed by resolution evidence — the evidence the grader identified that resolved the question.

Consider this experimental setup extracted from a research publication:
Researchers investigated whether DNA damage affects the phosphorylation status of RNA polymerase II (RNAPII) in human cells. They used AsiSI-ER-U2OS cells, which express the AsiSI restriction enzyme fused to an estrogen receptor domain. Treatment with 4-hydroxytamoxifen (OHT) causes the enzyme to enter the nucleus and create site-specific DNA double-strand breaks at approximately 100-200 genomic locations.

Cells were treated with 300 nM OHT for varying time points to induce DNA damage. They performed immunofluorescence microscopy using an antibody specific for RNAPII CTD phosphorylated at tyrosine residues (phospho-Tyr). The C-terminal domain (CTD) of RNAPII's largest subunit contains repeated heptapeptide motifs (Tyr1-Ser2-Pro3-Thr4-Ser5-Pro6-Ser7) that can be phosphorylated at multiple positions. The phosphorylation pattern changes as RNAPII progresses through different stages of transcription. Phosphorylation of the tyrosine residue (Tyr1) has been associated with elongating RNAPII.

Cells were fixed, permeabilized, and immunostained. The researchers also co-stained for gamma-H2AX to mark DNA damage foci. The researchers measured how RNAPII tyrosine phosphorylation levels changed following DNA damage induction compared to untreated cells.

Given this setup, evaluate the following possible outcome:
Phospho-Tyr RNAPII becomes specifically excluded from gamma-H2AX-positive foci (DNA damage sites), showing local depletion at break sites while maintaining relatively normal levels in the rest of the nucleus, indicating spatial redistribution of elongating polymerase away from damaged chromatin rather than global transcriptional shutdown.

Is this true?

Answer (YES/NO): NO